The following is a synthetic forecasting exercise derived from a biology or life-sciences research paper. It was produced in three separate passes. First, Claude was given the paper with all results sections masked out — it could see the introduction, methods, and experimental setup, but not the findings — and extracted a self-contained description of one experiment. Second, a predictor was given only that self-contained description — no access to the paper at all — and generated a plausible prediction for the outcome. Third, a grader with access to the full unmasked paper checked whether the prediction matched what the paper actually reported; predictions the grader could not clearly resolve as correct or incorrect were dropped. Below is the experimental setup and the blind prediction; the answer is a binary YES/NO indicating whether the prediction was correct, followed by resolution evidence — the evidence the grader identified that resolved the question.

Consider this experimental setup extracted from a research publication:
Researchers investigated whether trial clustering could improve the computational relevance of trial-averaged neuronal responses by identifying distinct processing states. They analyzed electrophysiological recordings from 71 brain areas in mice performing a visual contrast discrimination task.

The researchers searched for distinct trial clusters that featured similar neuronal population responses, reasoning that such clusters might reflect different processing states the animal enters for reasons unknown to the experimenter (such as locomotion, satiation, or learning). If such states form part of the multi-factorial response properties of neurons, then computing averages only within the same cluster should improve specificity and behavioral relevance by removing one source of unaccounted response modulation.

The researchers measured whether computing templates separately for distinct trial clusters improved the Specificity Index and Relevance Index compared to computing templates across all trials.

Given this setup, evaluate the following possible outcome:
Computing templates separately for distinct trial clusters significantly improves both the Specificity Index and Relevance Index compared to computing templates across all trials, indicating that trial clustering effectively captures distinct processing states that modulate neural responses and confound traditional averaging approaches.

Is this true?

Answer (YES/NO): NO